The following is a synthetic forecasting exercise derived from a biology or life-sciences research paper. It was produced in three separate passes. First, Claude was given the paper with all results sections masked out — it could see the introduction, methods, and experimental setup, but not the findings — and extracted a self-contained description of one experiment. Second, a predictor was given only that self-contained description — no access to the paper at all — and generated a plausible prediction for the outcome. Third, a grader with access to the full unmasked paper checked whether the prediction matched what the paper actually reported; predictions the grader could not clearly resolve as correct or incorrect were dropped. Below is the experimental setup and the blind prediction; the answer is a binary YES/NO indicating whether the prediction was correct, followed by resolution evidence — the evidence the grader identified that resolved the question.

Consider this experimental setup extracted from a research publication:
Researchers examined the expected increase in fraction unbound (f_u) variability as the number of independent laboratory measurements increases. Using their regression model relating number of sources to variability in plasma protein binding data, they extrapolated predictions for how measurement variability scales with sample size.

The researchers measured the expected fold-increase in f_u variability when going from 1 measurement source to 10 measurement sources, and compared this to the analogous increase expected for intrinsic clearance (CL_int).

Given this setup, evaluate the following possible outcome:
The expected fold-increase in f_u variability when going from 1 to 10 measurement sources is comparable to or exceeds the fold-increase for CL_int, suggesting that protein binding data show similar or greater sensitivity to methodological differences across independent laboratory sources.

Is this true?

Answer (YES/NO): NO